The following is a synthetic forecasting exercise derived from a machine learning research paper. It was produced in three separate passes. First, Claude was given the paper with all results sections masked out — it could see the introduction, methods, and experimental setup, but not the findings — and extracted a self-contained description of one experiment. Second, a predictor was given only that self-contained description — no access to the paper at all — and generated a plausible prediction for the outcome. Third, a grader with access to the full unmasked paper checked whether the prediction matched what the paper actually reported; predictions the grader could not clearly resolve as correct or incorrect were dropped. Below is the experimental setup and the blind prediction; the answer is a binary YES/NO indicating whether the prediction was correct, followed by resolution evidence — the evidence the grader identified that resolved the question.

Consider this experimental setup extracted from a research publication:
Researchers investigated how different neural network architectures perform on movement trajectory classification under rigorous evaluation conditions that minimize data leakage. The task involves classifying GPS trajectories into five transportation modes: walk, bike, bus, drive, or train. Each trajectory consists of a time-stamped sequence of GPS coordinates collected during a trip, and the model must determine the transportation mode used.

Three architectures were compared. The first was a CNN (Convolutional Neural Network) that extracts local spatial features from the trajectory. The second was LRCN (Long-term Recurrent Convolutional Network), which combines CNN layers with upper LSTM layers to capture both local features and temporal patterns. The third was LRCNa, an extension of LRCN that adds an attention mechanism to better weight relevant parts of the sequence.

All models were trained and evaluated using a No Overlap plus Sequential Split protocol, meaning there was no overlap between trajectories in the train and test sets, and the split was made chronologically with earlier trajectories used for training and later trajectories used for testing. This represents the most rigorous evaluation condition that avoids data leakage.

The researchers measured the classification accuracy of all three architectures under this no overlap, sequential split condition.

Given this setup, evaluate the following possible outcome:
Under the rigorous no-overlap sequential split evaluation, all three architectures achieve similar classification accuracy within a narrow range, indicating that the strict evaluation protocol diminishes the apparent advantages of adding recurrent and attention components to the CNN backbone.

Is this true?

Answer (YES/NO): YES